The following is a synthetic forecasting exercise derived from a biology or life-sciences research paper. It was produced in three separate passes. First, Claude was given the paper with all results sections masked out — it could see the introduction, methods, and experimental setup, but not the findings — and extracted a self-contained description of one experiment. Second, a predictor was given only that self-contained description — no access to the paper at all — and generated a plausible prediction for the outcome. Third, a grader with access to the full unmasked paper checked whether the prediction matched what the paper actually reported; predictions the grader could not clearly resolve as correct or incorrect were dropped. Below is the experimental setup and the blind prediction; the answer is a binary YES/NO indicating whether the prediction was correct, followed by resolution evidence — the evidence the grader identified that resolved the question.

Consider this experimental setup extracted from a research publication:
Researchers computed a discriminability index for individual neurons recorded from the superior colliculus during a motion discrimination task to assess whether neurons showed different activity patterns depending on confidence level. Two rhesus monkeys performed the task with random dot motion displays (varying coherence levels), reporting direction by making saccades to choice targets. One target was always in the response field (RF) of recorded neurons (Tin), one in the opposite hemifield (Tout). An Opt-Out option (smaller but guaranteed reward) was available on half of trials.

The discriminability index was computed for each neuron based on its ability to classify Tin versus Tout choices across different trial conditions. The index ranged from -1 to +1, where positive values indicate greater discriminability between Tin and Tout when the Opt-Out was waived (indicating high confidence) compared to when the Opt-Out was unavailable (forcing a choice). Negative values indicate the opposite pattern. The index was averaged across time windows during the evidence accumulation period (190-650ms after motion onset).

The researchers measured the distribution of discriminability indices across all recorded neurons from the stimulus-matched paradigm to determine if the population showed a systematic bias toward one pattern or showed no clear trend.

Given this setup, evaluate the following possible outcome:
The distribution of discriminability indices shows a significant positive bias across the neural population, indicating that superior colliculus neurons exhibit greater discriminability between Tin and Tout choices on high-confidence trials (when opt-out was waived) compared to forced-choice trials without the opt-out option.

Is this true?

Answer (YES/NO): YES